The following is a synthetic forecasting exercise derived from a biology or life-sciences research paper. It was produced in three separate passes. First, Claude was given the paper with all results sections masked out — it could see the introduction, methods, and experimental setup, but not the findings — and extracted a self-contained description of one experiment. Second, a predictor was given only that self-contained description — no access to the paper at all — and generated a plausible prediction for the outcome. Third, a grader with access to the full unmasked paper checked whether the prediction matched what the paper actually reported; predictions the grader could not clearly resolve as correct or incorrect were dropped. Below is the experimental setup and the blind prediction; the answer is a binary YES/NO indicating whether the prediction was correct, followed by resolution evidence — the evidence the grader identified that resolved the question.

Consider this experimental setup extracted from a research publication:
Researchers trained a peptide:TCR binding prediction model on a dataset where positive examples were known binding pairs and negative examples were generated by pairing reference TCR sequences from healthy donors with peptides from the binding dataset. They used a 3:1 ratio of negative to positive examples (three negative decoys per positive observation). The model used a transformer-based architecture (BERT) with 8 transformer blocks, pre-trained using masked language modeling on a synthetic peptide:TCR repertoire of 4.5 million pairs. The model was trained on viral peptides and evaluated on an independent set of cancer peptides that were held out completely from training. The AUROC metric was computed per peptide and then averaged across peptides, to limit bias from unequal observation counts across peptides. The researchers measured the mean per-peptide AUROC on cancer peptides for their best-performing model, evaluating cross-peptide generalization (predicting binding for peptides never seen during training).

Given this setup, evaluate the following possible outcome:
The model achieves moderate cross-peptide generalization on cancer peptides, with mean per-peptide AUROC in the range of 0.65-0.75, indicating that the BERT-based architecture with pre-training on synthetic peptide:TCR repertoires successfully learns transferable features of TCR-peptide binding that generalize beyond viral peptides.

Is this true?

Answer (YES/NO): YES